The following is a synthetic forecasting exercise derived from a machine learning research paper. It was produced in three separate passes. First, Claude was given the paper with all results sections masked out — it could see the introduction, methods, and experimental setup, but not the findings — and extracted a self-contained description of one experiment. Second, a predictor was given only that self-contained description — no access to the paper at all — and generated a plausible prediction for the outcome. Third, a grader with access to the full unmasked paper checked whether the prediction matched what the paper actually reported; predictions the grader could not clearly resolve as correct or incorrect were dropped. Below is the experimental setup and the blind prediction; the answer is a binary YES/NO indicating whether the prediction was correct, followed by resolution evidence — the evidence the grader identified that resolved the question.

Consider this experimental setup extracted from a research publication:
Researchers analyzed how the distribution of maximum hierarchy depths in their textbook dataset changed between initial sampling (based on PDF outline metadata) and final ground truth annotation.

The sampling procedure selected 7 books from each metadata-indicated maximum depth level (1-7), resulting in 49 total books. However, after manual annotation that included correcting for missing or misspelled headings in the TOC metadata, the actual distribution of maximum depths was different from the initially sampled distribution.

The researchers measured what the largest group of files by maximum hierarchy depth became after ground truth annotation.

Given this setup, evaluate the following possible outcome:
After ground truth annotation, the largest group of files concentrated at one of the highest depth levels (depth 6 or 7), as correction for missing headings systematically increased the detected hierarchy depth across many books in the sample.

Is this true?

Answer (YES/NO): NO